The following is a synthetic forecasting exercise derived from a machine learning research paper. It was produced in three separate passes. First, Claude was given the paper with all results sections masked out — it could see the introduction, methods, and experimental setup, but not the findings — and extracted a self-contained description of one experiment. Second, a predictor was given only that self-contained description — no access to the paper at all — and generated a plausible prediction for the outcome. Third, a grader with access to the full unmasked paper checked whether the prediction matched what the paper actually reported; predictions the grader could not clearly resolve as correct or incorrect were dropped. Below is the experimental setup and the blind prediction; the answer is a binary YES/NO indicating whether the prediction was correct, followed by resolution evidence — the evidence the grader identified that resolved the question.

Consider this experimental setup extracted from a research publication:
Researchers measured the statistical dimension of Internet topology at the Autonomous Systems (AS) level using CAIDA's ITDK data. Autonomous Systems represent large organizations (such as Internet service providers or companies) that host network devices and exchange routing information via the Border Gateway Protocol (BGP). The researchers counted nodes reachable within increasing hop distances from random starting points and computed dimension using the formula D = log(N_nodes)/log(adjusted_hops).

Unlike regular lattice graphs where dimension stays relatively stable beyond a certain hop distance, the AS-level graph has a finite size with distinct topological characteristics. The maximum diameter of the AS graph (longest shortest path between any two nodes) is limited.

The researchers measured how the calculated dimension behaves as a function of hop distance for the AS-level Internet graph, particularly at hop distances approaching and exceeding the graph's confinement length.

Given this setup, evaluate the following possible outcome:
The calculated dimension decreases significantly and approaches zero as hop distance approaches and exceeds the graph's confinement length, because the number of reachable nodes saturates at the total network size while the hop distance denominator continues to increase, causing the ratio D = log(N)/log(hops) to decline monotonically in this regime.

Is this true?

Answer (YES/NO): YES